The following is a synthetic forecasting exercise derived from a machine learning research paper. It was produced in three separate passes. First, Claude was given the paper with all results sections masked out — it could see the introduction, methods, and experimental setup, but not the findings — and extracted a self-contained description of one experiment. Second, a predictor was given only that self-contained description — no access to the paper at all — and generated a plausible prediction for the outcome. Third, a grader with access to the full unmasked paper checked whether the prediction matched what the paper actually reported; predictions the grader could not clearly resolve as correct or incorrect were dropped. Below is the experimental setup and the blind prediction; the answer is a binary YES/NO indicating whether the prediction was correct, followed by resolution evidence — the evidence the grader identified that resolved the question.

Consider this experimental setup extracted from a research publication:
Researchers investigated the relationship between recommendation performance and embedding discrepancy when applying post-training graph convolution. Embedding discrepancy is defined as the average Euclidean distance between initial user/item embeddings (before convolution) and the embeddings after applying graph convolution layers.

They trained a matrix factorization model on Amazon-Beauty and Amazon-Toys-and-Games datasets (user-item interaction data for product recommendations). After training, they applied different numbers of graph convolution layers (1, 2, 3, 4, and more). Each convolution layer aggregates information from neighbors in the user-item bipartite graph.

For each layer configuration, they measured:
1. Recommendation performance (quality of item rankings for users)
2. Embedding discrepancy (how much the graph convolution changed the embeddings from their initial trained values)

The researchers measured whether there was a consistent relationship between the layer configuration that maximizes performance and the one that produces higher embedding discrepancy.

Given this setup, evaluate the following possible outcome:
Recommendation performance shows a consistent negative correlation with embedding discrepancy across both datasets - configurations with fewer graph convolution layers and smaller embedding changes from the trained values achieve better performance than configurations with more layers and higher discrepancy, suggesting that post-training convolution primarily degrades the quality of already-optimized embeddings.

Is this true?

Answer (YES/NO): NO